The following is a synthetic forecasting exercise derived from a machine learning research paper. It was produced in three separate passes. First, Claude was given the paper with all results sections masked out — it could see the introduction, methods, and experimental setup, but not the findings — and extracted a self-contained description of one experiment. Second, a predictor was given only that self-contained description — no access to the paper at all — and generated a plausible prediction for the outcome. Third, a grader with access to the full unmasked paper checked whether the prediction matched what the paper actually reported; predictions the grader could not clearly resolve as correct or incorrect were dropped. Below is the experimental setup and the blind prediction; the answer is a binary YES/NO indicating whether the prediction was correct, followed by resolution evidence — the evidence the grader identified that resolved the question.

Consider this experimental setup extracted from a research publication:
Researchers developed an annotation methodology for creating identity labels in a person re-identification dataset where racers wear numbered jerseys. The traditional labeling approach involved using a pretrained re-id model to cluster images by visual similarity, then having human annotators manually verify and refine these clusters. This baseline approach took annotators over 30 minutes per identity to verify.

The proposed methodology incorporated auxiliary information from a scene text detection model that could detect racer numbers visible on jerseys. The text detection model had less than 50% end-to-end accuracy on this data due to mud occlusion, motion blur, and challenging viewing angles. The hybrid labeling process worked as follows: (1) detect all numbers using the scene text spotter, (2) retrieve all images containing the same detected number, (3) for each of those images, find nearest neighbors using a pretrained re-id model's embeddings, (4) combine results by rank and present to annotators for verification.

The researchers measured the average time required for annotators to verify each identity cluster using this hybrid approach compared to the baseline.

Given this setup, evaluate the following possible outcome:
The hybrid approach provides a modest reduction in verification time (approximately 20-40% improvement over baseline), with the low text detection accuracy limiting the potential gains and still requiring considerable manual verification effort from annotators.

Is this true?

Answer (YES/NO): NO